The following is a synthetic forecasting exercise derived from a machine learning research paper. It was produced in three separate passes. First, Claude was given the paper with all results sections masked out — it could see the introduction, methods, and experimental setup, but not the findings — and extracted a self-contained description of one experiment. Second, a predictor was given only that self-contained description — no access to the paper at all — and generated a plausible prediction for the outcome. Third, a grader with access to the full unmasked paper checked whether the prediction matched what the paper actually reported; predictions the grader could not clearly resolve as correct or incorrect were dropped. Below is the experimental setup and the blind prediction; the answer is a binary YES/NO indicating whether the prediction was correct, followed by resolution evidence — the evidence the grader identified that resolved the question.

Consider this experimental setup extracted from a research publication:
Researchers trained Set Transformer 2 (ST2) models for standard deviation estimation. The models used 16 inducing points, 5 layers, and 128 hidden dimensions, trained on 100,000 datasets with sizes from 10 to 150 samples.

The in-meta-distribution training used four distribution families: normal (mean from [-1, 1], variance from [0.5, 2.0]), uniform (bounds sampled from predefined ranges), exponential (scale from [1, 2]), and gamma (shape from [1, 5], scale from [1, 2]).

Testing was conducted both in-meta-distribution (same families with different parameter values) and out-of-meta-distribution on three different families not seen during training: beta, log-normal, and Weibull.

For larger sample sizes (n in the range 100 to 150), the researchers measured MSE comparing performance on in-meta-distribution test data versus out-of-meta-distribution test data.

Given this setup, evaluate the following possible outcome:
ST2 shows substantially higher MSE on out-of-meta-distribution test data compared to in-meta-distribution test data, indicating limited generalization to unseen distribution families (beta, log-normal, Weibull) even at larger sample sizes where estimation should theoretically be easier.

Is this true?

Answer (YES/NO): YES